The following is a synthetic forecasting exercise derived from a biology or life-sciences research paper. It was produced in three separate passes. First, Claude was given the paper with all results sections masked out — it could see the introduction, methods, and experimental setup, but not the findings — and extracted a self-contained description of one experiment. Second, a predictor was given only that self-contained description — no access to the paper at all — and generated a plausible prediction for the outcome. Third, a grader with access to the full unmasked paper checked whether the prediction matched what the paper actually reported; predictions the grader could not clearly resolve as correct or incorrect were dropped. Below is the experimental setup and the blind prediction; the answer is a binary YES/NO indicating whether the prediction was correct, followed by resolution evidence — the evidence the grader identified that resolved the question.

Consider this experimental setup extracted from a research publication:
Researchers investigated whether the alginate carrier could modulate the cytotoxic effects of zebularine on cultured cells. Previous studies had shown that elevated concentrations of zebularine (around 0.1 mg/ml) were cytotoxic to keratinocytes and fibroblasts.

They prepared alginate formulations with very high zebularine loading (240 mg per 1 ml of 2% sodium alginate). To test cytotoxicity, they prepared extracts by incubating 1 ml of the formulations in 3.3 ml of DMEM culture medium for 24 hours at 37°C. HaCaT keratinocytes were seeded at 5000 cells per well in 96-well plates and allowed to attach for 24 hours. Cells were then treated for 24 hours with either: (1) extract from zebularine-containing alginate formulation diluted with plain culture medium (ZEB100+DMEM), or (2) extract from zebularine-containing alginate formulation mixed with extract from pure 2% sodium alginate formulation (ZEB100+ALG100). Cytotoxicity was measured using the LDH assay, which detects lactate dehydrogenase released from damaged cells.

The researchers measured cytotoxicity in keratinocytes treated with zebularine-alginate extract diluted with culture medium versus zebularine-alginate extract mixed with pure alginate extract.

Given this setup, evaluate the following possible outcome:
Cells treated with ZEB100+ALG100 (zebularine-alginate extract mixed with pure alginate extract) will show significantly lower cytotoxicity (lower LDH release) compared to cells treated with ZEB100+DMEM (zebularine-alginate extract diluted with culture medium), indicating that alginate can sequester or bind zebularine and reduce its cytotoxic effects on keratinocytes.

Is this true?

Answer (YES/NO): YES